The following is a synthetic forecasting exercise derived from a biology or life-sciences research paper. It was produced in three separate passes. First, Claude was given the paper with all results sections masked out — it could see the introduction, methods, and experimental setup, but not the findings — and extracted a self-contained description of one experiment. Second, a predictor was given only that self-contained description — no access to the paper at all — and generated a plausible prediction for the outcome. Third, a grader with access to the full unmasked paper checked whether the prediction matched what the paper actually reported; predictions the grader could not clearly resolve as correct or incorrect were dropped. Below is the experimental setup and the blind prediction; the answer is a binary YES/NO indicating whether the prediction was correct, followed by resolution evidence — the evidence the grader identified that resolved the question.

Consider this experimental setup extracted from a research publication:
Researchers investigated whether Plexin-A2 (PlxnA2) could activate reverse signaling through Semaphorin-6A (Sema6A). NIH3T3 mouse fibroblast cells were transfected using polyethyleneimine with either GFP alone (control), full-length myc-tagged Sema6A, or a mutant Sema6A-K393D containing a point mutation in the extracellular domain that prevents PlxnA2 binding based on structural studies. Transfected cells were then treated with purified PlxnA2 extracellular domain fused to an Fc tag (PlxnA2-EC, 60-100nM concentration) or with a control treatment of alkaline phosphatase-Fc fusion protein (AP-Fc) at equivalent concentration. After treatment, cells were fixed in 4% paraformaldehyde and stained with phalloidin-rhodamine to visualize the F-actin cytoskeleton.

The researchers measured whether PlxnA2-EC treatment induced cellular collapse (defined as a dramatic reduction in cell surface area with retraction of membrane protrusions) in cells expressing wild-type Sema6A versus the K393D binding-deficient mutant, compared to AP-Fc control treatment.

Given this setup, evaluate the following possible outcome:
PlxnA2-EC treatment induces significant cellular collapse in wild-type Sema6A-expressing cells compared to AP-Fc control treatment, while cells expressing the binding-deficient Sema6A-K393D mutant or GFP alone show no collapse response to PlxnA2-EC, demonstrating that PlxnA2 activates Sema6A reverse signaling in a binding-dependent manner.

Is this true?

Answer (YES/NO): YES